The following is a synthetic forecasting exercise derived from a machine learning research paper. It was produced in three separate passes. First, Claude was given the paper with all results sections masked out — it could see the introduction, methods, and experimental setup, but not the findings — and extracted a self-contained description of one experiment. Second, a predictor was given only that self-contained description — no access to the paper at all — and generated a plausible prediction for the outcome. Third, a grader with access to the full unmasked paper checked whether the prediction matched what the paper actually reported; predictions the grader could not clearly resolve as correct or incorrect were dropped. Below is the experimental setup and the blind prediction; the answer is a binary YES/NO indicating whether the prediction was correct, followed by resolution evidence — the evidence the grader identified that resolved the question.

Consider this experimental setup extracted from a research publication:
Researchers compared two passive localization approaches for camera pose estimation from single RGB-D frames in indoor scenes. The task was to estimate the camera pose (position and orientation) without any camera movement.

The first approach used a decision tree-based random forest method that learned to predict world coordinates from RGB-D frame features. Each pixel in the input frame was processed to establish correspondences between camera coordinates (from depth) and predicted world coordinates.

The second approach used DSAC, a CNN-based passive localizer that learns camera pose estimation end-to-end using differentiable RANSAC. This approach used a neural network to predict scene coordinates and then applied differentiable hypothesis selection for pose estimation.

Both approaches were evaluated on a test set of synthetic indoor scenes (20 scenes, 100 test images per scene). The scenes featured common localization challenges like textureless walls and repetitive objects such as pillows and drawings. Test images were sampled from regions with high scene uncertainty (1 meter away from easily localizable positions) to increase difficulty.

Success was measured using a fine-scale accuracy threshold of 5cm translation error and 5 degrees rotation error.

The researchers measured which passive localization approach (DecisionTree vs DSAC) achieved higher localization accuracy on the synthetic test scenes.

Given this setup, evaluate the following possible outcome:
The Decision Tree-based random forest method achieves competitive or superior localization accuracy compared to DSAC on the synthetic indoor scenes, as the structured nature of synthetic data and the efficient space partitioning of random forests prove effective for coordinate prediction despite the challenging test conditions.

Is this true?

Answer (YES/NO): NO